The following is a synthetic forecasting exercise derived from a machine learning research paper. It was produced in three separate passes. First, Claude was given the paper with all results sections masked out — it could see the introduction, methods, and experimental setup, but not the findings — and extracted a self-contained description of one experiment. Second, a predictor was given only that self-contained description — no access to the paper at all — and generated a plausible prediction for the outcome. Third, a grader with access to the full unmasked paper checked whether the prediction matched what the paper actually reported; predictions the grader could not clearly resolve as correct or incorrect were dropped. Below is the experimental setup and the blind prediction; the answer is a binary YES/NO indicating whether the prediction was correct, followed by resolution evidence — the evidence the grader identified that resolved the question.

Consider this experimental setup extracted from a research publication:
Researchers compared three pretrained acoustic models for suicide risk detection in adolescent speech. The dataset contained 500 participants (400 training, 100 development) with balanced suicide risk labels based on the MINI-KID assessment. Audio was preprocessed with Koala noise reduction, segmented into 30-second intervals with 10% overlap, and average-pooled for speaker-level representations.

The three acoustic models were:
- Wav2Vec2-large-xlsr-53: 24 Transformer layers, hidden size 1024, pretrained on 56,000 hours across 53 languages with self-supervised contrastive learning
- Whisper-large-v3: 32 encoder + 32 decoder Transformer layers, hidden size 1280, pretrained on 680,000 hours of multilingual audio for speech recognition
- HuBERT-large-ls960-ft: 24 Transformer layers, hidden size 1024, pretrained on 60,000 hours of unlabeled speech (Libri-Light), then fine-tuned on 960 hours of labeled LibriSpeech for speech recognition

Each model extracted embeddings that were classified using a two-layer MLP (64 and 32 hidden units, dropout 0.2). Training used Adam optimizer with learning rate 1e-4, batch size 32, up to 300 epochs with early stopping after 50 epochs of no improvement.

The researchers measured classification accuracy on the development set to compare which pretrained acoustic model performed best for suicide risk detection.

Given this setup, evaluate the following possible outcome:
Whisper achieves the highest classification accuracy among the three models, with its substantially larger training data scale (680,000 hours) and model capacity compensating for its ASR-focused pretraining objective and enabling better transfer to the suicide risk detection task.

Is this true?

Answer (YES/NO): NO